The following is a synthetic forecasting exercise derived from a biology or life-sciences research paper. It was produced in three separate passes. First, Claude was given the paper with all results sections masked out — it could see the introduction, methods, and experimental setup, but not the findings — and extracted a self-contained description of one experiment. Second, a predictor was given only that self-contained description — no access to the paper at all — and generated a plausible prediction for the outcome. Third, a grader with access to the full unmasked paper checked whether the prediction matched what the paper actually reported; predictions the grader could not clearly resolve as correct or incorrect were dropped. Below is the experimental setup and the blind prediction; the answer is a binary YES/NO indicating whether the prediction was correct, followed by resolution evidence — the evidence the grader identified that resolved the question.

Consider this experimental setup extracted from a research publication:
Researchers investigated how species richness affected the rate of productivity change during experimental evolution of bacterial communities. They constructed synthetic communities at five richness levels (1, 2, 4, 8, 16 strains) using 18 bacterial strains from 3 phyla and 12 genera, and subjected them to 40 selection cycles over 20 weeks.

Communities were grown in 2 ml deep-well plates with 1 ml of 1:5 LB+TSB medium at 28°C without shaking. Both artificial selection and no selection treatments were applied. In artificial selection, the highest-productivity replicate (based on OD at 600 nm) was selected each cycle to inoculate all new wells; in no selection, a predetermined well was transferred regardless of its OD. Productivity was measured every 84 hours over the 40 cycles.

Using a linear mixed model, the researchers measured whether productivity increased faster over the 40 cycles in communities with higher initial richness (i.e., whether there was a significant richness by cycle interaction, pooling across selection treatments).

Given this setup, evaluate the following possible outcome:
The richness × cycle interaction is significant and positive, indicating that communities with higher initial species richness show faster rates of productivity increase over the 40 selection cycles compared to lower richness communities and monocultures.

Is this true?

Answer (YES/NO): NO